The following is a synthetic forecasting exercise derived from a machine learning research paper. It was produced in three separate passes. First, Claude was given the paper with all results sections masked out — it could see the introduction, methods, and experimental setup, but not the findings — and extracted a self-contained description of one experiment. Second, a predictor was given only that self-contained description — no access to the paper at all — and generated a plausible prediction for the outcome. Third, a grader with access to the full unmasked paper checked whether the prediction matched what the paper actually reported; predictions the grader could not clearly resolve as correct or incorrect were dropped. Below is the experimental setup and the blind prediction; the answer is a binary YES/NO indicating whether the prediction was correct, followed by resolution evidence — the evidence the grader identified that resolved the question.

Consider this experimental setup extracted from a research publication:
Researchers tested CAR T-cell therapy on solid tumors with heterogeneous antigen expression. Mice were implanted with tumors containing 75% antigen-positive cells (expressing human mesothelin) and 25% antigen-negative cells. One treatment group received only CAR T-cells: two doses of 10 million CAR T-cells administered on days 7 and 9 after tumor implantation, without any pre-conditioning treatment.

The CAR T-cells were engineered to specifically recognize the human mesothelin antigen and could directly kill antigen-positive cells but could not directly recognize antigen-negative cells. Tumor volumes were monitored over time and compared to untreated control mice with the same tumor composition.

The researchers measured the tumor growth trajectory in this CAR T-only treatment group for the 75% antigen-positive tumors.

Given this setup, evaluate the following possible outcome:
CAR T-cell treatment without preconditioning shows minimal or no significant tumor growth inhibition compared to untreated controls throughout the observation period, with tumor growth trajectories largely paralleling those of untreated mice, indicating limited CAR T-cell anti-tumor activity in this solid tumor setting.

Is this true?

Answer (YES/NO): NO